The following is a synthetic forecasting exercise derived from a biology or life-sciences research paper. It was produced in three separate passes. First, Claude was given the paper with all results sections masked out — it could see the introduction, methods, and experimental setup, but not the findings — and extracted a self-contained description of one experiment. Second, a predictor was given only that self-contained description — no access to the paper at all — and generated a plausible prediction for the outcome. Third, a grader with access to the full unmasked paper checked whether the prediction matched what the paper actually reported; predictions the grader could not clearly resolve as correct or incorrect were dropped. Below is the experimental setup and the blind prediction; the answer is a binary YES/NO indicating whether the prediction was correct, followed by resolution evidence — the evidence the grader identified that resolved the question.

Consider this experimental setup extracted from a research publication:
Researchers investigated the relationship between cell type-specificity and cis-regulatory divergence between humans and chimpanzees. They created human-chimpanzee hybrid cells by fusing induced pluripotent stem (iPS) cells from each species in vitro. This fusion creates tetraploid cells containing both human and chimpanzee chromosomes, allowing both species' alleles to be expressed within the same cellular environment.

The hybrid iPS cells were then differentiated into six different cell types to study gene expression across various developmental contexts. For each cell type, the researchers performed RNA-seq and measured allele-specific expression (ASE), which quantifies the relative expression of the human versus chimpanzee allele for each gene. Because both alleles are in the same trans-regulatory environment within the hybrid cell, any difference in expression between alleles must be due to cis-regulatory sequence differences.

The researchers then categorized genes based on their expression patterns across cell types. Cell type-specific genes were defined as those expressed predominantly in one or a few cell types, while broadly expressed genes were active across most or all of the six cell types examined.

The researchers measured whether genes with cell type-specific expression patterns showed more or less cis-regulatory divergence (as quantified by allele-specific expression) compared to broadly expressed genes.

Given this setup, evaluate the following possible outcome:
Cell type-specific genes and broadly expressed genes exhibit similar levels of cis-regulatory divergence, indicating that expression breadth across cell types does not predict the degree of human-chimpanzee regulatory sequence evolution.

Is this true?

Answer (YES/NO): NO